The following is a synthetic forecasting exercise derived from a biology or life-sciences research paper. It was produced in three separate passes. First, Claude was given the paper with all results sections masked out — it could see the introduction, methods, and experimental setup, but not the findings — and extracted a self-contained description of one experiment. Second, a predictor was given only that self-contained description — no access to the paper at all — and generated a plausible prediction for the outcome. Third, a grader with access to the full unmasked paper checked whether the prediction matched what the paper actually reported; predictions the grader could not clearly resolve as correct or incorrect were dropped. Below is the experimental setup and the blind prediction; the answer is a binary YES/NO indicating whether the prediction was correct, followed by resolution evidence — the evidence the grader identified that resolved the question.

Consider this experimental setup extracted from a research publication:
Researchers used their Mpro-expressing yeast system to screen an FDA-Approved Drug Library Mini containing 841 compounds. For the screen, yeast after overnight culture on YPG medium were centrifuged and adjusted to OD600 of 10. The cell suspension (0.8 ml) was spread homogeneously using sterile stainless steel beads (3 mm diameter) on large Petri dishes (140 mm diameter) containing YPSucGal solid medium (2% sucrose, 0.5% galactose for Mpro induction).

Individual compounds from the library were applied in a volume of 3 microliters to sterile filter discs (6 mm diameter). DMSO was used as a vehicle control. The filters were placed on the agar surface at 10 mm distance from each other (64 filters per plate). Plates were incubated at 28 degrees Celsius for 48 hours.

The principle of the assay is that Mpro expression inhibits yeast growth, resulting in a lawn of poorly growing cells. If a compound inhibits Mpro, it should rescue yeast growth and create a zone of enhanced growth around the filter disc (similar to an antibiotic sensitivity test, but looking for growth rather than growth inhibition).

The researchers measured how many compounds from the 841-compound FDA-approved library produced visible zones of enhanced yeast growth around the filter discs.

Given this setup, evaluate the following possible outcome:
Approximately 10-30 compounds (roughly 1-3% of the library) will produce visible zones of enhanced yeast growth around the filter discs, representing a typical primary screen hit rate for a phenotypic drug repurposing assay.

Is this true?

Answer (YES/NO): YES